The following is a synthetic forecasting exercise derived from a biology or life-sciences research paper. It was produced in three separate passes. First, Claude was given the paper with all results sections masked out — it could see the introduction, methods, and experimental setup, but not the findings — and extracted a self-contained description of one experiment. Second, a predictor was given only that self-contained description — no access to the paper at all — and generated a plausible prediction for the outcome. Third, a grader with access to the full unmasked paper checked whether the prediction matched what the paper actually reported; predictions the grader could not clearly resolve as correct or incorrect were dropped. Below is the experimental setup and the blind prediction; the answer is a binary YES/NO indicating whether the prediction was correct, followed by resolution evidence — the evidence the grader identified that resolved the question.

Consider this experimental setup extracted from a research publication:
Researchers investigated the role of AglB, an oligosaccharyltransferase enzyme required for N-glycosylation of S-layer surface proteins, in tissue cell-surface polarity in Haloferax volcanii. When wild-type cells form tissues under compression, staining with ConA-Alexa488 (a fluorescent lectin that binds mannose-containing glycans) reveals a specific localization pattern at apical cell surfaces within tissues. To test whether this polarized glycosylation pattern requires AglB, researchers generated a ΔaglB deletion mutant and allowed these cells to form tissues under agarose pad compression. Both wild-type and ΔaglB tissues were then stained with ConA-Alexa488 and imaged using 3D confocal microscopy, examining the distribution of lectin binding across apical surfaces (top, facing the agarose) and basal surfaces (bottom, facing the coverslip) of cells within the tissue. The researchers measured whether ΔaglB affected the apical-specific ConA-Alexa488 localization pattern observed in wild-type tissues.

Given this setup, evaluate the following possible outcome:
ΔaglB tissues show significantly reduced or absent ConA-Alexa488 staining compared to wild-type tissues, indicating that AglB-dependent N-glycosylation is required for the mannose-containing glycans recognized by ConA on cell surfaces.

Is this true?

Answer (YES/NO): NO